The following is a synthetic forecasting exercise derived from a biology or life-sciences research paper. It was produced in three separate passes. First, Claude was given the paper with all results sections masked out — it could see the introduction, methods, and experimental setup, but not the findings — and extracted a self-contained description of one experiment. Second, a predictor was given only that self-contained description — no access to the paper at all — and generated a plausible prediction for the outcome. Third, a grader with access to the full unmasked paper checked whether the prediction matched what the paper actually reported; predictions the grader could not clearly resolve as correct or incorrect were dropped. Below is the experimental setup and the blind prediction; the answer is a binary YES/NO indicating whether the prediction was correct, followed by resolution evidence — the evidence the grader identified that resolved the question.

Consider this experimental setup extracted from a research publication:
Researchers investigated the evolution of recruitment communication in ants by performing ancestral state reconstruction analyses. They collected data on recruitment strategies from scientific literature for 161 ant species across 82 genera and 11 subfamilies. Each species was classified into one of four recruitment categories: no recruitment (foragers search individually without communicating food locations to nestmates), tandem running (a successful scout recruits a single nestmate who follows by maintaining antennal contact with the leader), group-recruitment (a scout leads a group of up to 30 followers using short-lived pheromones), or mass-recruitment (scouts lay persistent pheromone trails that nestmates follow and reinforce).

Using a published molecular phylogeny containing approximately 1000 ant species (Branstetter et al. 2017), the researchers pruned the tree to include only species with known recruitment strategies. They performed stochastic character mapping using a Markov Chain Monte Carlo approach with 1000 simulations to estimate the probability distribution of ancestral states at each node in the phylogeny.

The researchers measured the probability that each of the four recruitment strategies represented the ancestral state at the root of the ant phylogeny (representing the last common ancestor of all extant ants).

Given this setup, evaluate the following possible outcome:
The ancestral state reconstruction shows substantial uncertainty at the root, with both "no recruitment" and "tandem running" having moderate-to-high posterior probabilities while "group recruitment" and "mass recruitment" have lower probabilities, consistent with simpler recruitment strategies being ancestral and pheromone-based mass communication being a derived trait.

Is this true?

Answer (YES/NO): NO